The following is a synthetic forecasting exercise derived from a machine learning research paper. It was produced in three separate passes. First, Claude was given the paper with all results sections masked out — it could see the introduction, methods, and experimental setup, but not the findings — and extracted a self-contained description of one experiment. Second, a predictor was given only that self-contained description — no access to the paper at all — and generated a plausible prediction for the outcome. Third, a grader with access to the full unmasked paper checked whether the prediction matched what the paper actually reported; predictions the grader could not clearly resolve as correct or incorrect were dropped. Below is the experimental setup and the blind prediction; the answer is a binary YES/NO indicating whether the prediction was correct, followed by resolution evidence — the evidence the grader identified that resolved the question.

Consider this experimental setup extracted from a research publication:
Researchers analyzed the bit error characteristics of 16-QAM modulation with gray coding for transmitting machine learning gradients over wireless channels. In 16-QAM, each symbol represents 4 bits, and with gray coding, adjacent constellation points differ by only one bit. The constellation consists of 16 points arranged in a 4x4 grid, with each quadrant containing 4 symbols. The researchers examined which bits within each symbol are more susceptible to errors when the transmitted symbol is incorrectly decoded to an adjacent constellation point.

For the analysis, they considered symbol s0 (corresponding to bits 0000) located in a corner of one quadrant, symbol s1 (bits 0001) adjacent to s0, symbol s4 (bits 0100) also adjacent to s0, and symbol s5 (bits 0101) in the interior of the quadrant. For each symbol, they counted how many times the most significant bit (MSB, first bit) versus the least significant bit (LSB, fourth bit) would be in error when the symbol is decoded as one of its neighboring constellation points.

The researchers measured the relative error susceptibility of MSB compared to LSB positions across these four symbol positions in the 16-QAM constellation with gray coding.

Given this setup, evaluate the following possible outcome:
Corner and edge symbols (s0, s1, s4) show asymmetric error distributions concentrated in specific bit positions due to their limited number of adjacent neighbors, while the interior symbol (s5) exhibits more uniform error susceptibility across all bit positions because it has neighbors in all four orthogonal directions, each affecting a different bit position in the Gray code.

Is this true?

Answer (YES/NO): NO